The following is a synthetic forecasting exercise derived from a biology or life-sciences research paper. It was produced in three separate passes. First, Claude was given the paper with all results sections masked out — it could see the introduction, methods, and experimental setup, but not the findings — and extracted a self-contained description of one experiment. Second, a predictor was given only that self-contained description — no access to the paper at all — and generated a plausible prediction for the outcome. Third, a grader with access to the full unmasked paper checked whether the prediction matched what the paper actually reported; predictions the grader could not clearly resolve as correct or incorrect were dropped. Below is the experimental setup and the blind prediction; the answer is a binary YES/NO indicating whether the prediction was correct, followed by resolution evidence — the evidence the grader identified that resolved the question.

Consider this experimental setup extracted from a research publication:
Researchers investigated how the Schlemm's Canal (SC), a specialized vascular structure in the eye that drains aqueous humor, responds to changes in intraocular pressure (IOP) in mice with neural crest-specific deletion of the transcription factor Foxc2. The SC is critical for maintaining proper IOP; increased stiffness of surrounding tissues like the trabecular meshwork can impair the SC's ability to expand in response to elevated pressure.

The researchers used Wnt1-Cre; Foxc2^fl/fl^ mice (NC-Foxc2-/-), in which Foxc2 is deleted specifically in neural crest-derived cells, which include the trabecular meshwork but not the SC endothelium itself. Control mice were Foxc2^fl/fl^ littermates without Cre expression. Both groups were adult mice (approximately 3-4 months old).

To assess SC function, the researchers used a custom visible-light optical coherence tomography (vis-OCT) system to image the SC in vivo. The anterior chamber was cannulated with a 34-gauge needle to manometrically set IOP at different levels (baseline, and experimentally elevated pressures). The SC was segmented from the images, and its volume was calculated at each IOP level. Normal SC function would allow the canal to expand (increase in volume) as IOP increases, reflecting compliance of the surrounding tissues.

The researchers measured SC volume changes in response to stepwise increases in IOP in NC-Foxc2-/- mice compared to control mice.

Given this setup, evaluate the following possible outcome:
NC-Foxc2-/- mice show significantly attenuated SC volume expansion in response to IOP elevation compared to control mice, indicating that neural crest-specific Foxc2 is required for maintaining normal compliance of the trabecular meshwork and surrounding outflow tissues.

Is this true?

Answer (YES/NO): NO